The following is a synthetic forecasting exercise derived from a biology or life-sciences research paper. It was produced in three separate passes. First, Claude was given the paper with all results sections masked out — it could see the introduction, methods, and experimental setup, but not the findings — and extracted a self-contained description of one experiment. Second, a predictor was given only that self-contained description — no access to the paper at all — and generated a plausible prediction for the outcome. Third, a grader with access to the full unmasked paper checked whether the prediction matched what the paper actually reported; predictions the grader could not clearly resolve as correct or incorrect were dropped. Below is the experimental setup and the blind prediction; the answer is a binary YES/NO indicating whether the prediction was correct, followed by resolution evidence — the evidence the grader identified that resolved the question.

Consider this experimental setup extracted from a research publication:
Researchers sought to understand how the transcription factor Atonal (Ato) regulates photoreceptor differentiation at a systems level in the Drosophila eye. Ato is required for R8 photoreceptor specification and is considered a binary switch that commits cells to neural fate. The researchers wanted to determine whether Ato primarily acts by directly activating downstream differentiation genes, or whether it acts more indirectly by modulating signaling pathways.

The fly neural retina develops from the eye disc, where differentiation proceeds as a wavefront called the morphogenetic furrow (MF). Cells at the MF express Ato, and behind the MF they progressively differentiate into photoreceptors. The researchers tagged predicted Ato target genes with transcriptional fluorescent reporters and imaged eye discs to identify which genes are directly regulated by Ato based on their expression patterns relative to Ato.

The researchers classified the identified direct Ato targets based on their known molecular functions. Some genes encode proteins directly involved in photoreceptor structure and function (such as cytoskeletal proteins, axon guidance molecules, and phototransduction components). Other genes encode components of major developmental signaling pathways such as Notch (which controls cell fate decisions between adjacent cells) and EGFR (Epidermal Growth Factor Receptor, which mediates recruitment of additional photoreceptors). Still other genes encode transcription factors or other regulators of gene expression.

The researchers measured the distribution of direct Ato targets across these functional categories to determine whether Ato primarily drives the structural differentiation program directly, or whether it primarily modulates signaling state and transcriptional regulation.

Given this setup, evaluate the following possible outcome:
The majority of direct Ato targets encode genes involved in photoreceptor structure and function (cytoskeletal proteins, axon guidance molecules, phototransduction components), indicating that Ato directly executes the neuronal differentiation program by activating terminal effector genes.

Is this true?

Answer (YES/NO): NO